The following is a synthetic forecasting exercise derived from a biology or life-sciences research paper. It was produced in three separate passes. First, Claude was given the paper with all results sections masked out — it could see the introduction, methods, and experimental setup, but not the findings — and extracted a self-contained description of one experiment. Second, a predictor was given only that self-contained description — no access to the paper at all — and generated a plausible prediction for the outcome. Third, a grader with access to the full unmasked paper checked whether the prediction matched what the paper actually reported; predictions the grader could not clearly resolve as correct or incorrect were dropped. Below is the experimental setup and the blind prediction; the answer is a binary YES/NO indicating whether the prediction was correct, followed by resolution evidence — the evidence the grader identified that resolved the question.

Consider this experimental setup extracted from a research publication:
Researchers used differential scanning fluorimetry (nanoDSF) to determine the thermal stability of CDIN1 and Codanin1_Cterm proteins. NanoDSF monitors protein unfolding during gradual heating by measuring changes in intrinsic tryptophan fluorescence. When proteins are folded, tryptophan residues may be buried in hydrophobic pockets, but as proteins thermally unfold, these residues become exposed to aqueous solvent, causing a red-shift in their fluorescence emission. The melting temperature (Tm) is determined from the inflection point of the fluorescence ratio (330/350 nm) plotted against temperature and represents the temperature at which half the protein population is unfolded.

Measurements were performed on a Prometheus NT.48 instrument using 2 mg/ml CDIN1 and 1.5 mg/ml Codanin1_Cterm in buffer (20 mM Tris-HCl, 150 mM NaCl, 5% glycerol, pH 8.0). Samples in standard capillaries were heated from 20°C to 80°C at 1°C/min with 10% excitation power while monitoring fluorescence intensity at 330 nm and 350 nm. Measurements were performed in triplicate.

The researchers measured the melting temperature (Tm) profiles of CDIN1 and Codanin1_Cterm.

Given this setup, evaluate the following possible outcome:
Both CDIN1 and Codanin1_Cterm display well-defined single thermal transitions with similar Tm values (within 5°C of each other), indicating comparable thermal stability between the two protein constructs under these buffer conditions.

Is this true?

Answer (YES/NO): NO